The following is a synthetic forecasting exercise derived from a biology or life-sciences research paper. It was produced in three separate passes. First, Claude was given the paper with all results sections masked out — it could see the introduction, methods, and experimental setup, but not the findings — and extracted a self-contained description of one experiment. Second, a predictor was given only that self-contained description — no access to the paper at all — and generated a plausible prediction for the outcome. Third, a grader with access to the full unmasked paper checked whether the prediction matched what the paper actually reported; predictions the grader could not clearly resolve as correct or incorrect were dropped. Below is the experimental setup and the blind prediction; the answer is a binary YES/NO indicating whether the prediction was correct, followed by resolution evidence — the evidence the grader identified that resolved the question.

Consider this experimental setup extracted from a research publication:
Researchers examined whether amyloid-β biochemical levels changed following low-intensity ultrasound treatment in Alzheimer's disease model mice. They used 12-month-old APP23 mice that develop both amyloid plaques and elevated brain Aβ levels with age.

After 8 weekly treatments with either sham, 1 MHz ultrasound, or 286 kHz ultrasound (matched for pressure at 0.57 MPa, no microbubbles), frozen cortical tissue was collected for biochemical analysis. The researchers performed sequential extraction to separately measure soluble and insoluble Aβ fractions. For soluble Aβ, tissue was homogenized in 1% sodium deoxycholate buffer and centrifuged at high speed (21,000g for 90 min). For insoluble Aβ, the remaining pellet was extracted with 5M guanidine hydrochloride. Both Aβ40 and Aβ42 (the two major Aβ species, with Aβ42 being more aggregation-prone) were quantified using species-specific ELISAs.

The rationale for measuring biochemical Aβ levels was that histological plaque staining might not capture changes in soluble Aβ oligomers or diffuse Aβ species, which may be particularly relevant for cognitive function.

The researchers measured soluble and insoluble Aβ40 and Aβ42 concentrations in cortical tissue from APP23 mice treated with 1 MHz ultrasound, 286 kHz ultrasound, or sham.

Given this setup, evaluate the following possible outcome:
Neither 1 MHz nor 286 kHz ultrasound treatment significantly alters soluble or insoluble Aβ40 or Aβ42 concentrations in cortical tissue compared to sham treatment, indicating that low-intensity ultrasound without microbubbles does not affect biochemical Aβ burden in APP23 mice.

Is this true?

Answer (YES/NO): NO